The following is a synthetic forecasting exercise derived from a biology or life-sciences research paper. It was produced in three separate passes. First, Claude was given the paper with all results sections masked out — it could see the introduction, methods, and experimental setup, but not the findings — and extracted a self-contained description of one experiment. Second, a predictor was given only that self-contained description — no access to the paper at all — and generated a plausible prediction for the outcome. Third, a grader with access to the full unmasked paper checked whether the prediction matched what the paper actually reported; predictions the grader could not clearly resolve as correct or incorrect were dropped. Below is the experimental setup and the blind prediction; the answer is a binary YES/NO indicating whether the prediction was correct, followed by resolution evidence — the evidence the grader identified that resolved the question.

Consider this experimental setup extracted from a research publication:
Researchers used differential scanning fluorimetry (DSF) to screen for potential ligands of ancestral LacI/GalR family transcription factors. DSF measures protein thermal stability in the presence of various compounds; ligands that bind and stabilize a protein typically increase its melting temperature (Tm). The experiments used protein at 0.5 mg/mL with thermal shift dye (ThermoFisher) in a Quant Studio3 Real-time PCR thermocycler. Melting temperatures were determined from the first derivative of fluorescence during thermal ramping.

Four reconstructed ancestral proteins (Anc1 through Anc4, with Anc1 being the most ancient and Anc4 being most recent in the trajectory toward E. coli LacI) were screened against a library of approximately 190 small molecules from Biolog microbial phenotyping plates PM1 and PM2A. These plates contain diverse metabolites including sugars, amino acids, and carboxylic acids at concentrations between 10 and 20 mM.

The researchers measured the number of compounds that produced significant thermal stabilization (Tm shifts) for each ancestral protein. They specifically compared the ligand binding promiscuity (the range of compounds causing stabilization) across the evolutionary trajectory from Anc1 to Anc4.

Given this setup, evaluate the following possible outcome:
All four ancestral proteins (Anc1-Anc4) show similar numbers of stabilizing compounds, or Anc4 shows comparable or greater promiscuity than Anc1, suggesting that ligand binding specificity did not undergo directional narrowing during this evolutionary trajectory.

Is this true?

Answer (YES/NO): NO